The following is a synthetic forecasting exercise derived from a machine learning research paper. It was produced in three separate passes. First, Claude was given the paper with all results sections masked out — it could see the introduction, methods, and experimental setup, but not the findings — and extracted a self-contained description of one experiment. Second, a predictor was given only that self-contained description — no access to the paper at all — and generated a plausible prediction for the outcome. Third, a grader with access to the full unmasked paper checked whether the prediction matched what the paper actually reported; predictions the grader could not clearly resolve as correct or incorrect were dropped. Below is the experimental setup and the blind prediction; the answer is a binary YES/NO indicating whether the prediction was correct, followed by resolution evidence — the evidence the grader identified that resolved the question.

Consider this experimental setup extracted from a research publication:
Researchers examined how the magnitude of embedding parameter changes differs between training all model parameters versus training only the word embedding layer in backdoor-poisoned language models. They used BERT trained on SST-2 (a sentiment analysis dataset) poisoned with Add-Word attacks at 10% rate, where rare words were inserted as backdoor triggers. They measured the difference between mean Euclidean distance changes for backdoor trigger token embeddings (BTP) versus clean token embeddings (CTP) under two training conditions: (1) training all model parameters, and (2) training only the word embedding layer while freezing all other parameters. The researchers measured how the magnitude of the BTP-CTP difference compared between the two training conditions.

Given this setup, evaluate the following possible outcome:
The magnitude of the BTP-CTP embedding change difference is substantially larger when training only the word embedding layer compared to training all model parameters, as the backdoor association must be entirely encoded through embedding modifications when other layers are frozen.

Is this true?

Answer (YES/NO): YES